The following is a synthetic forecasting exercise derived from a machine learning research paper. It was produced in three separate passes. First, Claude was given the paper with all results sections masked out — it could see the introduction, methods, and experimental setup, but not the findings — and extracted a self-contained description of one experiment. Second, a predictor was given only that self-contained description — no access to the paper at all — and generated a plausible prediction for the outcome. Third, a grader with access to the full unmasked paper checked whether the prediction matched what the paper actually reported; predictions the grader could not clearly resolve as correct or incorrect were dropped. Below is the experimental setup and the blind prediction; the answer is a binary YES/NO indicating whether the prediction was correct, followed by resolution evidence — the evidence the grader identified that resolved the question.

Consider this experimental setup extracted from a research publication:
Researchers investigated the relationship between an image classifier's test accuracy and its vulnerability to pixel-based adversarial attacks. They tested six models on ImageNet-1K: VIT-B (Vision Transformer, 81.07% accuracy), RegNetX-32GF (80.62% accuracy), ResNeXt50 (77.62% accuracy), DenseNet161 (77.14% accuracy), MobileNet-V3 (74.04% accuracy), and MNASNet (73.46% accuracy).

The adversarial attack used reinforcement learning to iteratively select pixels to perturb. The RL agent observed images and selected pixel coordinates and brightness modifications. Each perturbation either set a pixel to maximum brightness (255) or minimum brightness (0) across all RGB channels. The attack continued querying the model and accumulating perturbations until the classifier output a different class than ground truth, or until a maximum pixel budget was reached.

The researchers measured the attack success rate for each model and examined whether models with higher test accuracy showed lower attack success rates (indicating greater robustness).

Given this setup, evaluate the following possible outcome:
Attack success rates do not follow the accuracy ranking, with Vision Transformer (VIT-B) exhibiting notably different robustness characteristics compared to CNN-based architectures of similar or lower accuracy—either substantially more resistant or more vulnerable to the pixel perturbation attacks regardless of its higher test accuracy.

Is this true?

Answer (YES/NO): YES